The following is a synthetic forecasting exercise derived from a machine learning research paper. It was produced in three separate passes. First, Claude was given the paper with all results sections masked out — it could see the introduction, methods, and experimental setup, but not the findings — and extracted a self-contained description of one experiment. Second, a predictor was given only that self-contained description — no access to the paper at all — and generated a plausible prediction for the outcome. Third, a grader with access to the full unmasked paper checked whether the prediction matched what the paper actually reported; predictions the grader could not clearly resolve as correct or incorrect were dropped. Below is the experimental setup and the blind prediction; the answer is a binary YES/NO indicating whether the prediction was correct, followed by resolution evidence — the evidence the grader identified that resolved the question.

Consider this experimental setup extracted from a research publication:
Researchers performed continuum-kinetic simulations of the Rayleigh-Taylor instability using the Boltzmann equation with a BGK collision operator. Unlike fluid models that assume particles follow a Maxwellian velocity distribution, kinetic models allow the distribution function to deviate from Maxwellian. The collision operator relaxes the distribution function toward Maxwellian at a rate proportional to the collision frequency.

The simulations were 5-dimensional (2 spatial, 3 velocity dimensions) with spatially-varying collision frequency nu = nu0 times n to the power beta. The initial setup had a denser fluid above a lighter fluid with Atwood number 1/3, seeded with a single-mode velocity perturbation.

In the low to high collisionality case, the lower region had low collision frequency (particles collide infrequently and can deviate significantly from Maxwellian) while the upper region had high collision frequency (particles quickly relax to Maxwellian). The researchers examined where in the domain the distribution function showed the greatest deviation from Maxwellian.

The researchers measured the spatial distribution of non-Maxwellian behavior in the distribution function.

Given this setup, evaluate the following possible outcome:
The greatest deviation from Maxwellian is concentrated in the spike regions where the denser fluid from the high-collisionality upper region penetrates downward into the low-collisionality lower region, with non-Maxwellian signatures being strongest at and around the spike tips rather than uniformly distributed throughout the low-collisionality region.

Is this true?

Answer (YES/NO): YES